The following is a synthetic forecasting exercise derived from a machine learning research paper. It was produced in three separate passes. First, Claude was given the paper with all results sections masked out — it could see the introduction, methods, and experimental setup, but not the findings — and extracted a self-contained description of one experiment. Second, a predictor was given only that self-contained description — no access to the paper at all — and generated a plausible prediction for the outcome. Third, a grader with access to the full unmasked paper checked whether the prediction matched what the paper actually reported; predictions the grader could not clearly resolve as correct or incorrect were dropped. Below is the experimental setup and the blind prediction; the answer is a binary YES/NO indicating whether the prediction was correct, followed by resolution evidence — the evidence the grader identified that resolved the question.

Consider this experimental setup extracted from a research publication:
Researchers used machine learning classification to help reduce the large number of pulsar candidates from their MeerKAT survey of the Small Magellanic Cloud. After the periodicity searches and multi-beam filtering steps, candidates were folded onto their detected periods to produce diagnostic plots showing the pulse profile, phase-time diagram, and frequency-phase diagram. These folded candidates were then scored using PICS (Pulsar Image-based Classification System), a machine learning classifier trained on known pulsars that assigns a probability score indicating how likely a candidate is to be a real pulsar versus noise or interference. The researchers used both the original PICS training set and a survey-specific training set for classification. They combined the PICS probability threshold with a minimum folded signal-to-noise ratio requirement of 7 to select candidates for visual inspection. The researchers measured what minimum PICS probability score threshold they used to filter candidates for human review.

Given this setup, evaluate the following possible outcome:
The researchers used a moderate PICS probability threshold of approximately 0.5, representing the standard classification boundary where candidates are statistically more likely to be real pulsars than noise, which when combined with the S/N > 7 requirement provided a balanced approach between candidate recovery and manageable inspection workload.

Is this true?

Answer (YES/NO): NO